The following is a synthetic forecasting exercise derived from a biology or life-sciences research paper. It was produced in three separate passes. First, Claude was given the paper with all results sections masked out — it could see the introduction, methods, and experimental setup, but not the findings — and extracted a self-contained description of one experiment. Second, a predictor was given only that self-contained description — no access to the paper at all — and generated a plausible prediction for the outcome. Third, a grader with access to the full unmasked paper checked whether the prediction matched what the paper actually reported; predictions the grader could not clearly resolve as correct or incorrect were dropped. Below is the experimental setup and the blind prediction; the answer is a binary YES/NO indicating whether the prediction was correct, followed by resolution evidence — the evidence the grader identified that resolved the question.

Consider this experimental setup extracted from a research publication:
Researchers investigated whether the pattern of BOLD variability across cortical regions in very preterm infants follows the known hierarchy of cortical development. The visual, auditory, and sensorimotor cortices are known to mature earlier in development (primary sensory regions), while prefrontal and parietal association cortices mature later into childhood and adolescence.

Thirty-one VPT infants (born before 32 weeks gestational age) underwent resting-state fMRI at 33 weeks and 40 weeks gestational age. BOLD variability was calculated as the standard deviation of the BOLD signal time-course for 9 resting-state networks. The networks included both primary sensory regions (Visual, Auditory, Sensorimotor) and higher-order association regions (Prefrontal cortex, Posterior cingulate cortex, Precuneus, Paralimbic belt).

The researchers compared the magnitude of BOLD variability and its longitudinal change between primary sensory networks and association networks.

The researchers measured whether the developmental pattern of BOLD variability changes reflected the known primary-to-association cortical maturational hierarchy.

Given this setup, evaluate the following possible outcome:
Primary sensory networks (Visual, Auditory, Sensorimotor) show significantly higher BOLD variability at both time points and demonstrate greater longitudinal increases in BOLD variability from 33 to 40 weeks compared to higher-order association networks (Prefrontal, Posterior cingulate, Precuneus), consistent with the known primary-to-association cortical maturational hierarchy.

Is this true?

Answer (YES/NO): NO